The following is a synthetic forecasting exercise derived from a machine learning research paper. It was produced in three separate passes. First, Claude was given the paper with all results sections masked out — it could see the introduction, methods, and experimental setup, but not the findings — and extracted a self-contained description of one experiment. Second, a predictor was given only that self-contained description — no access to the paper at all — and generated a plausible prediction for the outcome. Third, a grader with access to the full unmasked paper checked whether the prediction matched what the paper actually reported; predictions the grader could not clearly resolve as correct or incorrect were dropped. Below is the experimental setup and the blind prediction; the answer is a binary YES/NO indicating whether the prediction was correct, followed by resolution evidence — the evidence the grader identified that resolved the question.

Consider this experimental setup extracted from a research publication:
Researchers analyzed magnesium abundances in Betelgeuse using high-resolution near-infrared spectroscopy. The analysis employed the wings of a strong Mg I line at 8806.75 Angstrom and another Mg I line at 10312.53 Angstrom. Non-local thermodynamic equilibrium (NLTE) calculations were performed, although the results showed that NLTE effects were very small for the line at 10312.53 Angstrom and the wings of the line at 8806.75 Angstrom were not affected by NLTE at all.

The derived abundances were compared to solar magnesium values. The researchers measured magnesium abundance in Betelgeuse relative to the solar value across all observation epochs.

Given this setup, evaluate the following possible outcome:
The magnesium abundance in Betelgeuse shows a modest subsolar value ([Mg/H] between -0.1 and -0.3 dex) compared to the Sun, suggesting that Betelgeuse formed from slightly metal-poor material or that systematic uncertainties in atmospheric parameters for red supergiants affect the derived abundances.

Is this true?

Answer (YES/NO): NO